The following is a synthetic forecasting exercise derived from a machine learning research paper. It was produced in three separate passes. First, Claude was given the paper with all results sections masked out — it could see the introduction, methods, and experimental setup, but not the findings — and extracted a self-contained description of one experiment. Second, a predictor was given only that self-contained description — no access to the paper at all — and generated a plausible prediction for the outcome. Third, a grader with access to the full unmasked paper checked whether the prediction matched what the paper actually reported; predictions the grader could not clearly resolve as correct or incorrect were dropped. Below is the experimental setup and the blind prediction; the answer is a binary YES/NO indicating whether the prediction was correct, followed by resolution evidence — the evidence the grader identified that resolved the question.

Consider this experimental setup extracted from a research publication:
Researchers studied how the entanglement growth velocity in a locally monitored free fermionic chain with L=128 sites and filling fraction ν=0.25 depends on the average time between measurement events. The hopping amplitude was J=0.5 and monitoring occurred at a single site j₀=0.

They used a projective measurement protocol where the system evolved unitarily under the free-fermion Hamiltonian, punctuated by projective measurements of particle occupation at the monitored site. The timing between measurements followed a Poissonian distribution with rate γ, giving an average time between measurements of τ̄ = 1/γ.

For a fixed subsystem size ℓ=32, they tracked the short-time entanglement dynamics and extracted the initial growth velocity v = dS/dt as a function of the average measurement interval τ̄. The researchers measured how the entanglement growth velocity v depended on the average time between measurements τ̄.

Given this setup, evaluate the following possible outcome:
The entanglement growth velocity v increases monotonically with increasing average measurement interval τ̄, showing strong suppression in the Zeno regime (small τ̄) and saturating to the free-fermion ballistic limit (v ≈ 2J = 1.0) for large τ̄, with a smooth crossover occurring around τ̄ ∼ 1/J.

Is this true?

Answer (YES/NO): NO